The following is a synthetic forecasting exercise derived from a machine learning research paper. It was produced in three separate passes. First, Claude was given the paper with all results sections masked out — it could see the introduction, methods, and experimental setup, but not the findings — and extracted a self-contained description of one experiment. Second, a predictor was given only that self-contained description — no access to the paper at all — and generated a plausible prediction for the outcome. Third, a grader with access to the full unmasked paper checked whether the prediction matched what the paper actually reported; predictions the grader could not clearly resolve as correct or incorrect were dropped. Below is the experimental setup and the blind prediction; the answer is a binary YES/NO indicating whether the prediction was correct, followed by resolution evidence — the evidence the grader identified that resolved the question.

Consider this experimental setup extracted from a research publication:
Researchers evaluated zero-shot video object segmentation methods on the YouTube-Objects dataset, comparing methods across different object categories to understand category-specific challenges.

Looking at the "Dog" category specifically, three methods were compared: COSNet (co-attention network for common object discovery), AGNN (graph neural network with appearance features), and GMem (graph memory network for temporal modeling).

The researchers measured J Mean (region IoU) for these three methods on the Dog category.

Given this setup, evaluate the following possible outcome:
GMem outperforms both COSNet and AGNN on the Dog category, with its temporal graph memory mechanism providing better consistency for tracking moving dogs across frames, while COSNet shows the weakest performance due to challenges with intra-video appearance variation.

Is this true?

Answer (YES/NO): NO